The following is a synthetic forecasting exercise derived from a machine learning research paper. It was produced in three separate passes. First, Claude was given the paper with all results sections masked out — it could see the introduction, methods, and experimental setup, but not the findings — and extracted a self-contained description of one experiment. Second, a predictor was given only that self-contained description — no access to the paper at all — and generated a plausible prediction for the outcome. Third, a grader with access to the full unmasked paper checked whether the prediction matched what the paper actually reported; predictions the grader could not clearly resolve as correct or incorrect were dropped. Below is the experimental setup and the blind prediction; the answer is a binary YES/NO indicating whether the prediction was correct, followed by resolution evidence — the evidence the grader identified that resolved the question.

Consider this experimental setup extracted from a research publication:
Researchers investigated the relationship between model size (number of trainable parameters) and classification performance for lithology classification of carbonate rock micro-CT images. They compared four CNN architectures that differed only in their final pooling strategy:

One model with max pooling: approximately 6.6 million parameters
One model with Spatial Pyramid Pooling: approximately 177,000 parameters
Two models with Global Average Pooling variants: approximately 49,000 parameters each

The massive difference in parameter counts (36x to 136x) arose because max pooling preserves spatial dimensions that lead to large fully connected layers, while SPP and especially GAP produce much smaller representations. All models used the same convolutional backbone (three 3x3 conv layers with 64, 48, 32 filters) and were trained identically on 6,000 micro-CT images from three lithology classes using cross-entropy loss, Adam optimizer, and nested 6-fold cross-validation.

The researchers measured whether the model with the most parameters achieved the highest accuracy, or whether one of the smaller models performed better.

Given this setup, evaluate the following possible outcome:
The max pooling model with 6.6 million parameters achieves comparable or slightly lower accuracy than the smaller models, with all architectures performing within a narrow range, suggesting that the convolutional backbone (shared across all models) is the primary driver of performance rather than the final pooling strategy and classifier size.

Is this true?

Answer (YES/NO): NO